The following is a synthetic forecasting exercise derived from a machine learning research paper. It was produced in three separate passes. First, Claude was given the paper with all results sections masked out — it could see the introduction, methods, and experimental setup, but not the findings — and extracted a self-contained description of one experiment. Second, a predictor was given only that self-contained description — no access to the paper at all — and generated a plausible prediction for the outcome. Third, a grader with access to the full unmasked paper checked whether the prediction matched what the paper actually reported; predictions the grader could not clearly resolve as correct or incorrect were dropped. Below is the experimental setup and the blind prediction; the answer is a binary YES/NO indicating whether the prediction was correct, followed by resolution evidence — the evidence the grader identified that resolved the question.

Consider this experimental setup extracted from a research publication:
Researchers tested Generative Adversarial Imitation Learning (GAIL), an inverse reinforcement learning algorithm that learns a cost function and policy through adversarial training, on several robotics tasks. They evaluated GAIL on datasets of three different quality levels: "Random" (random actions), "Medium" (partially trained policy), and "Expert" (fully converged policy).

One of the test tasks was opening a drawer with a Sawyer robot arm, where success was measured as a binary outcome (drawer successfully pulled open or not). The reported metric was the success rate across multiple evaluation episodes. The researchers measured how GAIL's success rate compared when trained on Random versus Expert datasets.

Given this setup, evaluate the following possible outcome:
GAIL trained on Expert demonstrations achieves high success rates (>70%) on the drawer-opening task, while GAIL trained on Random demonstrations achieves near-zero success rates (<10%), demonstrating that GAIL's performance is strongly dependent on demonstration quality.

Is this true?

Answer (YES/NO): NO